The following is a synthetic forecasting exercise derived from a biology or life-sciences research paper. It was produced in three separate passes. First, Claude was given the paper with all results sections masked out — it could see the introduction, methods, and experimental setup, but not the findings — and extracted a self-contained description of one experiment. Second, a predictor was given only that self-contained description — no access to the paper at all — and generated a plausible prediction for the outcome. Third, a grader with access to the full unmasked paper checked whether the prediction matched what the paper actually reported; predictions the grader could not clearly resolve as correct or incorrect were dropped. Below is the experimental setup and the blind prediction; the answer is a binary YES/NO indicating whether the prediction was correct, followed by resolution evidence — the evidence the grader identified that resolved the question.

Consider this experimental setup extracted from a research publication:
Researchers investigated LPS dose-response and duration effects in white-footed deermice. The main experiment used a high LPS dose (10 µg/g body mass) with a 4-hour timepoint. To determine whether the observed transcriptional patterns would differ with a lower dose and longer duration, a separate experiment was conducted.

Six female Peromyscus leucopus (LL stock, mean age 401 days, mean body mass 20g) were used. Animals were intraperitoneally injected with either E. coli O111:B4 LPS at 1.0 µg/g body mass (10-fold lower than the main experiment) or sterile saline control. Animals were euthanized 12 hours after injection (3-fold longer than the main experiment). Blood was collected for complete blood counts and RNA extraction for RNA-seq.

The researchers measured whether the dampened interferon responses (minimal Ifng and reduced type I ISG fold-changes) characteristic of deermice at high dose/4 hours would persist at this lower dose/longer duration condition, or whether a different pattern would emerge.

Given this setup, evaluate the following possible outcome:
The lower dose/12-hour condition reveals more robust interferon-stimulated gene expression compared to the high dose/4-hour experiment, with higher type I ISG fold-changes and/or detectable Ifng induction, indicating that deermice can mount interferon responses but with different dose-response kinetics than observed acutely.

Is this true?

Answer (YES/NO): NO